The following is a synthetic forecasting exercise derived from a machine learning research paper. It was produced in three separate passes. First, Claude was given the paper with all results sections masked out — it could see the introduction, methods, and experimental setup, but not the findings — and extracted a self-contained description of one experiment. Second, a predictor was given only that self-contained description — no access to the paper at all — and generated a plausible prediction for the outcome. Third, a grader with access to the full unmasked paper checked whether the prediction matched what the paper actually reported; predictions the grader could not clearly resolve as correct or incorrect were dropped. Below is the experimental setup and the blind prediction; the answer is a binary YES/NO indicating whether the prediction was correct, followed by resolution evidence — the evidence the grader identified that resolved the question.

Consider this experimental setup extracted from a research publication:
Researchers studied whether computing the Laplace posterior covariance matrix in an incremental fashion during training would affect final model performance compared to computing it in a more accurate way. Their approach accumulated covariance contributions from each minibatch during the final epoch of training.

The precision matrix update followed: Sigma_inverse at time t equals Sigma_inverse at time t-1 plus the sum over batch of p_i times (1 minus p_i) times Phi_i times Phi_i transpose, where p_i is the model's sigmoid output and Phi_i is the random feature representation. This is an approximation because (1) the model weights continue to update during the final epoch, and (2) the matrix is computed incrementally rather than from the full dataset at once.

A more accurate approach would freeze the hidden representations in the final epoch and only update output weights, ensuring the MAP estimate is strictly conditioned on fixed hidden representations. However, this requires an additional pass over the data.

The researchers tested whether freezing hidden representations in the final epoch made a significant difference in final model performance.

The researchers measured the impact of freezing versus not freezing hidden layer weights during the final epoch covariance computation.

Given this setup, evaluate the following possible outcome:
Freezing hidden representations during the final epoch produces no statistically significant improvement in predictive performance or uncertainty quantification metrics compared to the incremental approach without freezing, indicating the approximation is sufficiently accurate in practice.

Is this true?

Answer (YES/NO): YES